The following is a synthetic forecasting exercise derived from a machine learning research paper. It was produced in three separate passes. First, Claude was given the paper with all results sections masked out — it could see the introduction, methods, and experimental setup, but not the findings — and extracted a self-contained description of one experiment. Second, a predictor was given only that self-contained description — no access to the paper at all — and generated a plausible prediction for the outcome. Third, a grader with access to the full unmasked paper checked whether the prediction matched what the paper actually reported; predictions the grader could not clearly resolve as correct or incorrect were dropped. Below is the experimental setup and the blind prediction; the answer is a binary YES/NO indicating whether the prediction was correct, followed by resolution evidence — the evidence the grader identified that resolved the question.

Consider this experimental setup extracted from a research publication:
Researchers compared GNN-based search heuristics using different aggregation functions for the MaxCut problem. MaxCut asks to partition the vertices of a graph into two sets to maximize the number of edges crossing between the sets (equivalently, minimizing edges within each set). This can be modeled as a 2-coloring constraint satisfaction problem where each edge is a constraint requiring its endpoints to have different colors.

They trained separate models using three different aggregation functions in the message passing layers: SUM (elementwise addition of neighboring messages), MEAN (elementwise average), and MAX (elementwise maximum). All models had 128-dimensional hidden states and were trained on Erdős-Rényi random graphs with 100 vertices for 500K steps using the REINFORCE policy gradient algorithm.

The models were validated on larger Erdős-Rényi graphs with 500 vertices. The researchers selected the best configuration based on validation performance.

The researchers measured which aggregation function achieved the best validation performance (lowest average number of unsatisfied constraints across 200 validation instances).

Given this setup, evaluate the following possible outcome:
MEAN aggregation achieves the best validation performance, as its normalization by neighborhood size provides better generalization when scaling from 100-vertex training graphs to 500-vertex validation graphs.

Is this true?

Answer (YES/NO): NO